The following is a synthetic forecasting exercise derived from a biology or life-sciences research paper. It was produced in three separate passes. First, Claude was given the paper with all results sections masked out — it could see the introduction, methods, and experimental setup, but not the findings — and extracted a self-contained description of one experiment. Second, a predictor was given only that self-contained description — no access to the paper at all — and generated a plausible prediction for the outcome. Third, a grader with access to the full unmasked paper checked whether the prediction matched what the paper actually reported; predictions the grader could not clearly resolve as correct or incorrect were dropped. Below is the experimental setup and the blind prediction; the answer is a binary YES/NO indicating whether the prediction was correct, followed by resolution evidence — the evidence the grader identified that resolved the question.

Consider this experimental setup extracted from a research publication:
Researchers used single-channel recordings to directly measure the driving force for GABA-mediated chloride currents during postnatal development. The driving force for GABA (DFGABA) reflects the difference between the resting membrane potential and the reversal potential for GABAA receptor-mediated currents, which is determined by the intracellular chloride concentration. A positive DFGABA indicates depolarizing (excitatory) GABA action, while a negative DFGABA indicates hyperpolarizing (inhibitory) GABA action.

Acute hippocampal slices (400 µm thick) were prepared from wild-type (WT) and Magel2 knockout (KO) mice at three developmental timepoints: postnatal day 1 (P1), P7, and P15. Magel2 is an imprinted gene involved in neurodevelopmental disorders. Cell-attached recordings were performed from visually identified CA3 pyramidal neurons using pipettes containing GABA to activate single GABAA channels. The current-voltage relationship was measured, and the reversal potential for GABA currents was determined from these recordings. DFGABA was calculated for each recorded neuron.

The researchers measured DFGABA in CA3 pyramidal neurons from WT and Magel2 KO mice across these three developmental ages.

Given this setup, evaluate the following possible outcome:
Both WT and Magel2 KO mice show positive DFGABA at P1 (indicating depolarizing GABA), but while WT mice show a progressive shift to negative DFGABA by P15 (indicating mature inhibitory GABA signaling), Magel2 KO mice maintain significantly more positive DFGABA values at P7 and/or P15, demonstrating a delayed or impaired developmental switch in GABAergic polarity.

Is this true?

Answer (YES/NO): YES